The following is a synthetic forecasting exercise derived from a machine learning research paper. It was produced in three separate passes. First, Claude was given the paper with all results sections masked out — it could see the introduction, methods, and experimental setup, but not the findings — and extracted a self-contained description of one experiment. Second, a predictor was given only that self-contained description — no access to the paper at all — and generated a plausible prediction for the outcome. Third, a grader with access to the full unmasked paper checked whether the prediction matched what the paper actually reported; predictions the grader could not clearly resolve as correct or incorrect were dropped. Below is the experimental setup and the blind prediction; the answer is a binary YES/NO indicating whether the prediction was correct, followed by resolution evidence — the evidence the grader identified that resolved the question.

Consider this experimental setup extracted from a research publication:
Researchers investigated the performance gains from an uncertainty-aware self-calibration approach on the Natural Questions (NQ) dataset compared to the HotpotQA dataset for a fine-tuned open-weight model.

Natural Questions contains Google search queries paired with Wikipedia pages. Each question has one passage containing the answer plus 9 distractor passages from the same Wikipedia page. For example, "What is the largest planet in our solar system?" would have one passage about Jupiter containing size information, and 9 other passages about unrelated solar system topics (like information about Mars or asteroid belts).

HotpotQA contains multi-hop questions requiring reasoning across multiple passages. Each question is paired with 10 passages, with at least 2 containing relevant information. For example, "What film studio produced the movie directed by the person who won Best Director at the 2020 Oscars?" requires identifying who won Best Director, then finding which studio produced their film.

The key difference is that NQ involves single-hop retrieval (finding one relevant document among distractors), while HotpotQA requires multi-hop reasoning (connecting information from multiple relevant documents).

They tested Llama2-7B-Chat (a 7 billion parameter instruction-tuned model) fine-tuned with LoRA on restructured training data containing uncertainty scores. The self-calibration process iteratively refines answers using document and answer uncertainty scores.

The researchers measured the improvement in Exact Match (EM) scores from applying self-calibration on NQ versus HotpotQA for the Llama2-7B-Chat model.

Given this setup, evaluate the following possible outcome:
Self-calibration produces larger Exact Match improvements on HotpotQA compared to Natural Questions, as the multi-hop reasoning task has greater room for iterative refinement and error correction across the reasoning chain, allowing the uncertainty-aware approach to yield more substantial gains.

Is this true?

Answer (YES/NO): YES